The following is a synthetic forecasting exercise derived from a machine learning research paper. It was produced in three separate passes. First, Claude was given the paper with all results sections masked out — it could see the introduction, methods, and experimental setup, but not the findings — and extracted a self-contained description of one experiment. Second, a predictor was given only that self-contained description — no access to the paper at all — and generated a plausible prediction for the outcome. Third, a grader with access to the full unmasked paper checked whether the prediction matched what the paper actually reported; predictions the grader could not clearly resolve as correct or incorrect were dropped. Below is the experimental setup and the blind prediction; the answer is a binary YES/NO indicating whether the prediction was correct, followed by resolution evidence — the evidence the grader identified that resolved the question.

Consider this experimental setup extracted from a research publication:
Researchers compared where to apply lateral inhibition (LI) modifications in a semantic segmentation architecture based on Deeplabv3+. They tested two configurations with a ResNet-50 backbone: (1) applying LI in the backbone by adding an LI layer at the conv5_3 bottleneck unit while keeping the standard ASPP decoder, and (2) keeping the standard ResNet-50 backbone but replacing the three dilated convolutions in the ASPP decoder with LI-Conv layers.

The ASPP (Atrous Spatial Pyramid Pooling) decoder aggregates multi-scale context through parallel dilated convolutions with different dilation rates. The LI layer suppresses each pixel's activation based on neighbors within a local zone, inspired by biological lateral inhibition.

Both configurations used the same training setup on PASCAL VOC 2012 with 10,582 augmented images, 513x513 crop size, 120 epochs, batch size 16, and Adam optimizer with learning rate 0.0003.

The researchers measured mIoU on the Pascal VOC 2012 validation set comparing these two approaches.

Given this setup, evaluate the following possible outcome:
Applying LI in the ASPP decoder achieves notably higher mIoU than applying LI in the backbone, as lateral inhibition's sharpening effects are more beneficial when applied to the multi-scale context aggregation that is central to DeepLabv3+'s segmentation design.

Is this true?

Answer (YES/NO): NO